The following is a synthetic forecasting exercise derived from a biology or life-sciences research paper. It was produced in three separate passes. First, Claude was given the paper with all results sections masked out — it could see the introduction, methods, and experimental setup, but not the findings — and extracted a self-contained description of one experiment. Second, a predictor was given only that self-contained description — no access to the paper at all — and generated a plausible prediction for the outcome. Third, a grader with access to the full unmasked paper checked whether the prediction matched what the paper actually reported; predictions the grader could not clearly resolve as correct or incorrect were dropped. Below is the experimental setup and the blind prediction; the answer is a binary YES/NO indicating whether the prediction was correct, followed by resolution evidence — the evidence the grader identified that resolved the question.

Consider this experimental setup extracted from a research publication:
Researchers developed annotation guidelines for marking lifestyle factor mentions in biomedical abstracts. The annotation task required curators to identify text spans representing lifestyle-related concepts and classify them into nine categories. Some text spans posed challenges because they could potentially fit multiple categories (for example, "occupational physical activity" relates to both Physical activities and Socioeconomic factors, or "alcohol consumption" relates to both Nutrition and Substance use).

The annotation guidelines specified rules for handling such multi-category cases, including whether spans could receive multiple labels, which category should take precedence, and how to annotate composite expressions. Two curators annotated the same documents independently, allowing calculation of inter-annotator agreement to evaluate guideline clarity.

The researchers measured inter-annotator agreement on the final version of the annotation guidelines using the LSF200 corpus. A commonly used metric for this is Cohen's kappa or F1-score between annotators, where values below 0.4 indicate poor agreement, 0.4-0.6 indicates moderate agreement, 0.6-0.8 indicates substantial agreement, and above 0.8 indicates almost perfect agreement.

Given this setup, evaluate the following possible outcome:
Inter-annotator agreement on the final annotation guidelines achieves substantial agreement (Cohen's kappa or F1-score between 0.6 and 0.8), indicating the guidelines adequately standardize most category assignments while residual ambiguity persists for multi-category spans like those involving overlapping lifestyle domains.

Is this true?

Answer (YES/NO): NO